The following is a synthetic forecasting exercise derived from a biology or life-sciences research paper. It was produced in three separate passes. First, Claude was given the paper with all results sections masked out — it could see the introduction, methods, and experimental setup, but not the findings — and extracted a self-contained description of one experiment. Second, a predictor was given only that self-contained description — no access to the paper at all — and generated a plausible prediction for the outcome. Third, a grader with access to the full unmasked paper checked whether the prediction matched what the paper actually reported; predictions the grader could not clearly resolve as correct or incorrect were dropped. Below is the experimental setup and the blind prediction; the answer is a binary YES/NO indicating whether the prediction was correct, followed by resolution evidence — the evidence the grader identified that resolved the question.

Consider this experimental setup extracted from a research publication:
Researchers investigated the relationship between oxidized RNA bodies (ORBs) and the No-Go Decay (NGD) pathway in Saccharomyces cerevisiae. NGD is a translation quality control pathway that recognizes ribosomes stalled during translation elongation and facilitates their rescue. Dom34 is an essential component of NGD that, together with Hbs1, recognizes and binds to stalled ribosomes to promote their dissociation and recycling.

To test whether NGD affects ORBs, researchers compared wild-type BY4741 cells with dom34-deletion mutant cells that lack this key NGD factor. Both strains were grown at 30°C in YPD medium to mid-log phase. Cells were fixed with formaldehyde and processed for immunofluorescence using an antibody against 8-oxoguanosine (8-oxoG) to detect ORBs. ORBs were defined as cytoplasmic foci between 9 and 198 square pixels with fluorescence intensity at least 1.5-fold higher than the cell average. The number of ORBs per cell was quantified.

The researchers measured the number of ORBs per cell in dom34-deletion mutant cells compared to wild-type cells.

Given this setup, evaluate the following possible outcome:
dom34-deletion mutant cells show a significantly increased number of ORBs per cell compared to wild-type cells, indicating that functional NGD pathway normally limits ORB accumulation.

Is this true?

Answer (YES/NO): NO